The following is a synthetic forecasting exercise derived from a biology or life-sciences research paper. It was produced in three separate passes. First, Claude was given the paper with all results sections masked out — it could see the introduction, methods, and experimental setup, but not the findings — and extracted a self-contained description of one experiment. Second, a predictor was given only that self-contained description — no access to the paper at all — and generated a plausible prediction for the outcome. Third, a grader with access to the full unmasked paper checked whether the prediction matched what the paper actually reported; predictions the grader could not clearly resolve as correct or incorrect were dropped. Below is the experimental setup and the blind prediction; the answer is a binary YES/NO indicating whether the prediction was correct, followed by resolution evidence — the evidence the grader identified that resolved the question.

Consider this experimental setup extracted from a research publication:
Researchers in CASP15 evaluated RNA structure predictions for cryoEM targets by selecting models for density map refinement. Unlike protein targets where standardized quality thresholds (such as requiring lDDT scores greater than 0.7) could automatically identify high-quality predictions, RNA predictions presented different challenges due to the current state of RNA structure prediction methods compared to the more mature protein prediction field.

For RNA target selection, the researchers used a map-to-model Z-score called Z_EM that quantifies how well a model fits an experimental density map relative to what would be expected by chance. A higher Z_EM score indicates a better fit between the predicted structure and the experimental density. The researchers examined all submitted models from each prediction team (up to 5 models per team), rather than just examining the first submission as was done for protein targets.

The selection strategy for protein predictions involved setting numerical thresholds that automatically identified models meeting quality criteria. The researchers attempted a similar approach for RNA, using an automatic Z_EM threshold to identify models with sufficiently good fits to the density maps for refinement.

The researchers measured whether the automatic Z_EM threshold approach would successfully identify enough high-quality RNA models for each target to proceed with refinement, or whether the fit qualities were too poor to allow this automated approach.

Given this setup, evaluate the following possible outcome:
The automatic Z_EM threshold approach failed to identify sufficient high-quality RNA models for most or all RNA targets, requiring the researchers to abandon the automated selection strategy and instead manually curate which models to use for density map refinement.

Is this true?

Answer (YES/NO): NO